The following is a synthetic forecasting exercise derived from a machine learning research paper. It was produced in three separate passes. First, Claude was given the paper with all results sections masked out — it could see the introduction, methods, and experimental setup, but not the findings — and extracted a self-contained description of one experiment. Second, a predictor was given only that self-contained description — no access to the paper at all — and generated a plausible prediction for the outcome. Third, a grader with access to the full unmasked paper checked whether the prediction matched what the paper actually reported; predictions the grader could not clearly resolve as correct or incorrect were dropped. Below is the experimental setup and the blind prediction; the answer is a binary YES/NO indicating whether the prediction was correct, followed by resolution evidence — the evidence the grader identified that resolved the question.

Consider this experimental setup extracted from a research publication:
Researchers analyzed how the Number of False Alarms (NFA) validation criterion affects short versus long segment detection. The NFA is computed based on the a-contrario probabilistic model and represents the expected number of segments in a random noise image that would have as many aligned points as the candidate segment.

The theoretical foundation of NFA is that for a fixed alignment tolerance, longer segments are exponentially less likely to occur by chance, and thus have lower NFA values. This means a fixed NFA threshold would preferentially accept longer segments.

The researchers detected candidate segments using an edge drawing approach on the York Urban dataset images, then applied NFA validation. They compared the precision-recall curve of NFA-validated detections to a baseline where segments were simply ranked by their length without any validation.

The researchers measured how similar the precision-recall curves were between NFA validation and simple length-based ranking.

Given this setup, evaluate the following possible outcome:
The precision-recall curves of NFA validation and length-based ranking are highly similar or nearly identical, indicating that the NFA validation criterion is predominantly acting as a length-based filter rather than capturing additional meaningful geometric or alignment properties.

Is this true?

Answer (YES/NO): YES